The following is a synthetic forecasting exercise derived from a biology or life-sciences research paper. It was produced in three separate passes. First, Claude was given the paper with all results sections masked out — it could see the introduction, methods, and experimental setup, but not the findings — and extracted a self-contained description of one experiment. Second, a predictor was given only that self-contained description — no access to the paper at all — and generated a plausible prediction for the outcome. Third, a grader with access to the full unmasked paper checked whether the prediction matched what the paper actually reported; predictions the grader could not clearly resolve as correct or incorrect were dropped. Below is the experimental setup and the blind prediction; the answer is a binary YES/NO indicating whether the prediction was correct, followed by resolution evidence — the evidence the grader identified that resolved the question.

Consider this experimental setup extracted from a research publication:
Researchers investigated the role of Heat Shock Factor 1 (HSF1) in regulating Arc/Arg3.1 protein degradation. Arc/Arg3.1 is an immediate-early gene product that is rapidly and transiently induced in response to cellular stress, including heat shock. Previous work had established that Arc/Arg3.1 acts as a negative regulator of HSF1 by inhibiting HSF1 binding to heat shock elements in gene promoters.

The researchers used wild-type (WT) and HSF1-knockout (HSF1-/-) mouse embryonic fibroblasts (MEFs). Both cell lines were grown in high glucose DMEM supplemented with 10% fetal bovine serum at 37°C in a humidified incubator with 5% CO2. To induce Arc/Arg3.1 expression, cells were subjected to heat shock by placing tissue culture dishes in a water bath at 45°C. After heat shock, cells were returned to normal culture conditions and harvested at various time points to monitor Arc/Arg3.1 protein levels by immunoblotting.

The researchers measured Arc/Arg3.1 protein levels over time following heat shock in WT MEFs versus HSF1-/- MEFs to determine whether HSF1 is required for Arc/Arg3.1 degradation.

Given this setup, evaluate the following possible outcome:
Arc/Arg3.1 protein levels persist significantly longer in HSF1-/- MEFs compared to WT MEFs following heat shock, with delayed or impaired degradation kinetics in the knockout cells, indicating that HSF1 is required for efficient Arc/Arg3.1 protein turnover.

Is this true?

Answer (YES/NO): YES